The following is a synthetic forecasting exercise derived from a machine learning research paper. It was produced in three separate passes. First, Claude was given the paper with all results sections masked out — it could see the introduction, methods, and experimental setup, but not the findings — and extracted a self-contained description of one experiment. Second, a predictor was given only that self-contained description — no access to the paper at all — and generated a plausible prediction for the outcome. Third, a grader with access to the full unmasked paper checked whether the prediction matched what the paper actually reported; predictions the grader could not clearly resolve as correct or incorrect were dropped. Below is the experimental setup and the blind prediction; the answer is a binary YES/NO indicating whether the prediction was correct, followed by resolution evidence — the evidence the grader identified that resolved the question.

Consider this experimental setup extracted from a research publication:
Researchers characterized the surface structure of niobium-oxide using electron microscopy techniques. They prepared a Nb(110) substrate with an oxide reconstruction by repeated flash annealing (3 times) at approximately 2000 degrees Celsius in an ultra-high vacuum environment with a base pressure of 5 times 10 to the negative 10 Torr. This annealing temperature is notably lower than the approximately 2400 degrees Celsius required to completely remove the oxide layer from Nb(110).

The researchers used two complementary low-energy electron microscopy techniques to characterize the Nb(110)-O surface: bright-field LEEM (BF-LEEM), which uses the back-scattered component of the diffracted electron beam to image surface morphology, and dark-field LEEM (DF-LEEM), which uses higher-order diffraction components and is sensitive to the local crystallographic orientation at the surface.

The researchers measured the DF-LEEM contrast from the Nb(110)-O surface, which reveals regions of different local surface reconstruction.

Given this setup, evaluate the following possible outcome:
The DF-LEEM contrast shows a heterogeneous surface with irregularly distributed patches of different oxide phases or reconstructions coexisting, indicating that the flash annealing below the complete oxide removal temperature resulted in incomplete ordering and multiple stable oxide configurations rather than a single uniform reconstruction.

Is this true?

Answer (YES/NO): NO